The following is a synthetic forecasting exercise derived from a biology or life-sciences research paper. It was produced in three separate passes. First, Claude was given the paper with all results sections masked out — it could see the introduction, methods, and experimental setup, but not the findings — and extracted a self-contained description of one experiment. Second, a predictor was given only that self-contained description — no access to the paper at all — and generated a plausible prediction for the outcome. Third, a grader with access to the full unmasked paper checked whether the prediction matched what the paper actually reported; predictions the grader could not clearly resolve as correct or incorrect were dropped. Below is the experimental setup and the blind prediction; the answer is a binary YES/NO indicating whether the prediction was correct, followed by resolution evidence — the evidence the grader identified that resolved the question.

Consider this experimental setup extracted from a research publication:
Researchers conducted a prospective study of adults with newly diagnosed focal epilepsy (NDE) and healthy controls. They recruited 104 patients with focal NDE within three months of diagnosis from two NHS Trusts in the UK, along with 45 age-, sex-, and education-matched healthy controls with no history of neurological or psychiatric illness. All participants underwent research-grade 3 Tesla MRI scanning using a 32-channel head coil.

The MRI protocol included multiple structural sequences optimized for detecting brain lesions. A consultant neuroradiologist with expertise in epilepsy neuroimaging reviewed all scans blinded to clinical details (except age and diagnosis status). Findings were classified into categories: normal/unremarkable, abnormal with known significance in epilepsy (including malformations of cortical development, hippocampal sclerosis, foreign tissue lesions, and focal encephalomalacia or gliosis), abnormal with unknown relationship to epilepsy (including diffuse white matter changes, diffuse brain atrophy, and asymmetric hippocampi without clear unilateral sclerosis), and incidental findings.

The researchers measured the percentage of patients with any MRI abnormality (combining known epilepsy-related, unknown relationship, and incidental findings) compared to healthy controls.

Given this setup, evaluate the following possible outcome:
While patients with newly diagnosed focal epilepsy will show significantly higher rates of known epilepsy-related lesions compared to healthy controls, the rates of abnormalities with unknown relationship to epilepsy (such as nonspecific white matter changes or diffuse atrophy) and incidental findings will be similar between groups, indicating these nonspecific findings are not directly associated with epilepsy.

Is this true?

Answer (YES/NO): NO